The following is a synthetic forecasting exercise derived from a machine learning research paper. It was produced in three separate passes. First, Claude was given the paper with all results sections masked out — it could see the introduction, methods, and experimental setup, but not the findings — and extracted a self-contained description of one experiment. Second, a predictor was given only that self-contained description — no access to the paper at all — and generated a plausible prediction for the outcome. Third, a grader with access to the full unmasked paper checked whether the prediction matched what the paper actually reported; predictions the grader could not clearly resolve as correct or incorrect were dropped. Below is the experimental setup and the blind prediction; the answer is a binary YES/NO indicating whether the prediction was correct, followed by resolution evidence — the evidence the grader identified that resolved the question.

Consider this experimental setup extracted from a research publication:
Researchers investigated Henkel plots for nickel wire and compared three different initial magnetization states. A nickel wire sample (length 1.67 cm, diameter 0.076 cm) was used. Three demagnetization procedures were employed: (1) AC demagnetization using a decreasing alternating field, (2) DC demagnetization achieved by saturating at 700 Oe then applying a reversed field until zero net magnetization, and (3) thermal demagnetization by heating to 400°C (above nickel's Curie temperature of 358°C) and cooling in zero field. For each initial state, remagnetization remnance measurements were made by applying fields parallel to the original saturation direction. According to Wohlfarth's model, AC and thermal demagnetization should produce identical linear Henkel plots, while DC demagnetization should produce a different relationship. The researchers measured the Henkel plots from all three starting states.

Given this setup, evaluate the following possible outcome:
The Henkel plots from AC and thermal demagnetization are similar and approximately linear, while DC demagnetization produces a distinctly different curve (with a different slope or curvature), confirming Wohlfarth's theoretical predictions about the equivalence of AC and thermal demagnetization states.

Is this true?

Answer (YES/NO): NO